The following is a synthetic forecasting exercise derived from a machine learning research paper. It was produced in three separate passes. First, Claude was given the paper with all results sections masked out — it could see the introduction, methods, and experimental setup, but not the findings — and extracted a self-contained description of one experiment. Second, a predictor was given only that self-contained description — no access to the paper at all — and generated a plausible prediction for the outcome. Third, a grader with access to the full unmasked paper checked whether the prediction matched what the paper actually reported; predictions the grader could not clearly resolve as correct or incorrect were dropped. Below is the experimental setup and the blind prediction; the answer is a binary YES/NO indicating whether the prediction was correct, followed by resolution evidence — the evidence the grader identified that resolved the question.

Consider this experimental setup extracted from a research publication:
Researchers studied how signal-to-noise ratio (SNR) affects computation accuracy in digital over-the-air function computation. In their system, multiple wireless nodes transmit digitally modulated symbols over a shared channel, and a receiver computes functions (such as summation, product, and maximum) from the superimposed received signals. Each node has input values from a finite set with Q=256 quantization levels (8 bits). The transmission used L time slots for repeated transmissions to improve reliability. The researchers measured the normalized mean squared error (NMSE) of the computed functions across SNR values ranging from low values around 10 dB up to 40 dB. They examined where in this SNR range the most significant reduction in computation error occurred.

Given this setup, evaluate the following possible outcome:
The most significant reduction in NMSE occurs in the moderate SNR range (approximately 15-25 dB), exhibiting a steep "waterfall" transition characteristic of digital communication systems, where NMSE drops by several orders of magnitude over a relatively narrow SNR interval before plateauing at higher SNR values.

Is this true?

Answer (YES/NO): NO